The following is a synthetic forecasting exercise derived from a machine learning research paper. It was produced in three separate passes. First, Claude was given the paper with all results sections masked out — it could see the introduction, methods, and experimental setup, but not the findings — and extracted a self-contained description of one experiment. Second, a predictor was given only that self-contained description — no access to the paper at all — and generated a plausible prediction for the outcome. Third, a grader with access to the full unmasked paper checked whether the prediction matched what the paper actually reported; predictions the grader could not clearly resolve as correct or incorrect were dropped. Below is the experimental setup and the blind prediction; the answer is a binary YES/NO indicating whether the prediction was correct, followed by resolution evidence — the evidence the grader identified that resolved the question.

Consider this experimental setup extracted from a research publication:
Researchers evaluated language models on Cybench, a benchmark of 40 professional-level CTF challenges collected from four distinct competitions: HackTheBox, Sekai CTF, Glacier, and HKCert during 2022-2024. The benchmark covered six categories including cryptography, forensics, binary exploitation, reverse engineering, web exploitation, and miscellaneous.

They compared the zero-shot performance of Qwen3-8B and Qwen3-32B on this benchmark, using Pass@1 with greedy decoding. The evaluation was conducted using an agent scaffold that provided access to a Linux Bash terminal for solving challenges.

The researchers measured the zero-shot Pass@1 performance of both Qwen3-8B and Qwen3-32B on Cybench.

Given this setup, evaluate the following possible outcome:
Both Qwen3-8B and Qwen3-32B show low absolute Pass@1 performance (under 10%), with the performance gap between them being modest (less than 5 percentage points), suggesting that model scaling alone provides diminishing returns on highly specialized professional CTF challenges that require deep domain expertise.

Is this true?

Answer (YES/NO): YES